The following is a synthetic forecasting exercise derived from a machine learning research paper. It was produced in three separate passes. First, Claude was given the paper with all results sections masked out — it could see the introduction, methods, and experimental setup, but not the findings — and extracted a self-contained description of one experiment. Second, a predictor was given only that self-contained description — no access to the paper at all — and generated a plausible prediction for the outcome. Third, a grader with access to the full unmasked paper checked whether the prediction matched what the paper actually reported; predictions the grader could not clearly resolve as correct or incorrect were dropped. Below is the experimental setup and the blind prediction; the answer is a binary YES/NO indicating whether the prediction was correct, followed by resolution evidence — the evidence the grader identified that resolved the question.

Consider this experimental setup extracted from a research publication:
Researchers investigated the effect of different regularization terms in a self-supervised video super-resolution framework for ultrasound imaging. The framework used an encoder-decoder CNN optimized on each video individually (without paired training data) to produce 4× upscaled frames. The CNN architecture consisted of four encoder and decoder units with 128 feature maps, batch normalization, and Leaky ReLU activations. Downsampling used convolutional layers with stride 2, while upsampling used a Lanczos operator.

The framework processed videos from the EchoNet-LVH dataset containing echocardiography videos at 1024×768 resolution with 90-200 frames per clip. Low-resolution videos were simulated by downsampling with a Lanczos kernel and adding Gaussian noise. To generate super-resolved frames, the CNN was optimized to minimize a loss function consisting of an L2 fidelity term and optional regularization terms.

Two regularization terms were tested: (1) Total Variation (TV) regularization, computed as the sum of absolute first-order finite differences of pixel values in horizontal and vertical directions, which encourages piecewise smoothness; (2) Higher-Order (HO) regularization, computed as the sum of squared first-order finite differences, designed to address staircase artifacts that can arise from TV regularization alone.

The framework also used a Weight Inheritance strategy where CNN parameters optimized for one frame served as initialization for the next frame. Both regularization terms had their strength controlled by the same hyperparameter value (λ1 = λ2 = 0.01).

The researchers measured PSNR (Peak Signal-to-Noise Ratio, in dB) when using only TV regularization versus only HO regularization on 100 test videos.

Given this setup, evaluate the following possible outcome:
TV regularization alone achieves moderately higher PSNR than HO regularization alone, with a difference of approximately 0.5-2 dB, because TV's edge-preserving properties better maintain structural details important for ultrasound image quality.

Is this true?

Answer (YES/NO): YES